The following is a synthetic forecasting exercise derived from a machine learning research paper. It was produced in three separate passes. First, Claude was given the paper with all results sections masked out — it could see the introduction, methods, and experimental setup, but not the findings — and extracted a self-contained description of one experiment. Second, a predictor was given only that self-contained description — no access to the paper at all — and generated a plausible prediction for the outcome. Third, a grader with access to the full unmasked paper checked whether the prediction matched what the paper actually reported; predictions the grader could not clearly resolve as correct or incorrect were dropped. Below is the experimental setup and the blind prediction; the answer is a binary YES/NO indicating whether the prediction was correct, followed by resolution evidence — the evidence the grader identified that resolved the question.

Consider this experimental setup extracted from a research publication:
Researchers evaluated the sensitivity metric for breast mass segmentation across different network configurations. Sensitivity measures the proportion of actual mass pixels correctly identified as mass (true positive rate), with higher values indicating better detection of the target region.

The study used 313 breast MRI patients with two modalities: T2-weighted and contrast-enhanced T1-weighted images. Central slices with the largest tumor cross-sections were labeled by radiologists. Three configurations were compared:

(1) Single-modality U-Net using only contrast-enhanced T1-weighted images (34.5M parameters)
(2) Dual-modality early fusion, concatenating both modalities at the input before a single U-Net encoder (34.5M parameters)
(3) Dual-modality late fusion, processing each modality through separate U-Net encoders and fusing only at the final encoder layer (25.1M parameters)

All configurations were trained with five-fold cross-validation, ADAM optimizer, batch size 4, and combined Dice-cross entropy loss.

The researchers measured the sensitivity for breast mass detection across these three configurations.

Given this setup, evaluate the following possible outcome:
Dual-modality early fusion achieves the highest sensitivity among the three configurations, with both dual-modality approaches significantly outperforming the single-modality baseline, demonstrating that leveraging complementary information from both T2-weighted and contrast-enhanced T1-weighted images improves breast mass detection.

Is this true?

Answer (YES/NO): NO